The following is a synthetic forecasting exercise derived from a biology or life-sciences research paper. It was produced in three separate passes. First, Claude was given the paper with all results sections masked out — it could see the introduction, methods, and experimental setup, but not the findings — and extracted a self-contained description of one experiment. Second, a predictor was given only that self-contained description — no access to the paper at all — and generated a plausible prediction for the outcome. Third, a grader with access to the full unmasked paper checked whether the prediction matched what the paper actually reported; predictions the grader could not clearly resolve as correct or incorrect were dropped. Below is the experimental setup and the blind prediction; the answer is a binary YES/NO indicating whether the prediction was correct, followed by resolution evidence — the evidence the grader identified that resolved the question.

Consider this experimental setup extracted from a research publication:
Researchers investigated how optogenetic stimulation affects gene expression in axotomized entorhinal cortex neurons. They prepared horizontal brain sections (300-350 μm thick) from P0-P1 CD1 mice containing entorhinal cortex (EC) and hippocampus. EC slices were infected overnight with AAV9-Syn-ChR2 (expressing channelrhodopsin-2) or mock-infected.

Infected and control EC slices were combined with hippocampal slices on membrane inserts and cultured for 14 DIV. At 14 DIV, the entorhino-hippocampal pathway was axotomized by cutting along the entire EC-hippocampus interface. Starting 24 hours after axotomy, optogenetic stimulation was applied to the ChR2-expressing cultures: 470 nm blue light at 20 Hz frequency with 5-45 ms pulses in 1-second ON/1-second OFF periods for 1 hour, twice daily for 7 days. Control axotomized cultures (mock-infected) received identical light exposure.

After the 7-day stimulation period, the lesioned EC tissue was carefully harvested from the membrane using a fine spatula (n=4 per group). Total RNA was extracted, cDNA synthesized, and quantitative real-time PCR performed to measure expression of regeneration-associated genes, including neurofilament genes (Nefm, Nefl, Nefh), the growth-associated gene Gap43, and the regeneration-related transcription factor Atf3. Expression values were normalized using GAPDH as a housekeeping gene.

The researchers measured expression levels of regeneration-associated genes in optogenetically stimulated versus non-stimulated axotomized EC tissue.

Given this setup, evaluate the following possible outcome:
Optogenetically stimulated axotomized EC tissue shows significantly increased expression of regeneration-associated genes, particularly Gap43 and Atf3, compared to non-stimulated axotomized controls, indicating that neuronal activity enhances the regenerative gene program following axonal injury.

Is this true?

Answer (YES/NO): NO